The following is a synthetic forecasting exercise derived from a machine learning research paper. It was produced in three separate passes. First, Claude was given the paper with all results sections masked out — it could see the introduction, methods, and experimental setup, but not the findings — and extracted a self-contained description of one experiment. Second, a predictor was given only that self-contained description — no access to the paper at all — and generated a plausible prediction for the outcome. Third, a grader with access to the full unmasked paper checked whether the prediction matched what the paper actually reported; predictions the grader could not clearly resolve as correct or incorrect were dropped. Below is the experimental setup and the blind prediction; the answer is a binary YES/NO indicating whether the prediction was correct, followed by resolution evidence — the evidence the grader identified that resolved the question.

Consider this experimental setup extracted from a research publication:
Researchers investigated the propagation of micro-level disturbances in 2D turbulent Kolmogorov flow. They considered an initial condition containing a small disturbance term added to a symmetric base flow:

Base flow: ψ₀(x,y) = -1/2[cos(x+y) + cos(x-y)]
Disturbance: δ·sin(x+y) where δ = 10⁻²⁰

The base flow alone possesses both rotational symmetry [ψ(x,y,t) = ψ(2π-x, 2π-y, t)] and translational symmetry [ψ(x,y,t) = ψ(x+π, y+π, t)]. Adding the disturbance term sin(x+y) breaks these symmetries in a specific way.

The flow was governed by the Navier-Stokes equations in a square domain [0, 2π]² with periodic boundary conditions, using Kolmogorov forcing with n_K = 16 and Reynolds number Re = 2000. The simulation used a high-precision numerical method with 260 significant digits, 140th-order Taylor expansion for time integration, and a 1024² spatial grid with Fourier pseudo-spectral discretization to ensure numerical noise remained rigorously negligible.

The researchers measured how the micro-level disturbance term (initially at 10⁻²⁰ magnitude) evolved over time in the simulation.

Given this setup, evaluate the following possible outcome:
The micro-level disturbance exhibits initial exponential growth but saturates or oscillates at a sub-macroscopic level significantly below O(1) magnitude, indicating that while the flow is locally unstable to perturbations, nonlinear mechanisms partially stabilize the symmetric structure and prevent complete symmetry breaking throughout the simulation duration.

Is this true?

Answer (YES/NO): NO